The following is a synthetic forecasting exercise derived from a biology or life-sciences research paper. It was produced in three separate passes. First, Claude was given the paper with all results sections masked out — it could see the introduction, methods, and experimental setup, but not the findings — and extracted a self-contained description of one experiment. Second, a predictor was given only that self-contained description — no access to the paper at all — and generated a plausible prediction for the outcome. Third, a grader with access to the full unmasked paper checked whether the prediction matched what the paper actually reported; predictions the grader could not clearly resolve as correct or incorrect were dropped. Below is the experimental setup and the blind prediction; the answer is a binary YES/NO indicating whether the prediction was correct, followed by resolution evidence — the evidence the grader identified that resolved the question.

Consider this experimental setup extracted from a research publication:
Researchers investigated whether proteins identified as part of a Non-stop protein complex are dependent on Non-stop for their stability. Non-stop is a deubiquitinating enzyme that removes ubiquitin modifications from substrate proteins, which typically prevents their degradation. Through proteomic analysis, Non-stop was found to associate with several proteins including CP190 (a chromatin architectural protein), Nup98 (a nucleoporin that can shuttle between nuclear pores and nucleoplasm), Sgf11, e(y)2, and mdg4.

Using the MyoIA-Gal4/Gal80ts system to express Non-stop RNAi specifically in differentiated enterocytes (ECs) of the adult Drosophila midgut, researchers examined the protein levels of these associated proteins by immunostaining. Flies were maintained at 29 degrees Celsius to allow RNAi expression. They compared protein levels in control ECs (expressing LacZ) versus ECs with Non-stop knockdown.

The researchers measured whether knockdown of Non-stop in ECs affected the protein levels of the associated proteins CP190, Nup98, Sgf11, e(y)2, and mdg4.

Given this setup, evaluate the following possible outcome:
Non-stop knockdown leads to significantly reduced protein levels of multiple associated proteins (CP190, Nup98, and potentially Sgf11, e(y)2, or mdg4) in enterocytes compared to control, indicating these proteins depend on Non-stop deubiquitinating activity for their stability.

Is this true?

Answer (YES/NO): NO